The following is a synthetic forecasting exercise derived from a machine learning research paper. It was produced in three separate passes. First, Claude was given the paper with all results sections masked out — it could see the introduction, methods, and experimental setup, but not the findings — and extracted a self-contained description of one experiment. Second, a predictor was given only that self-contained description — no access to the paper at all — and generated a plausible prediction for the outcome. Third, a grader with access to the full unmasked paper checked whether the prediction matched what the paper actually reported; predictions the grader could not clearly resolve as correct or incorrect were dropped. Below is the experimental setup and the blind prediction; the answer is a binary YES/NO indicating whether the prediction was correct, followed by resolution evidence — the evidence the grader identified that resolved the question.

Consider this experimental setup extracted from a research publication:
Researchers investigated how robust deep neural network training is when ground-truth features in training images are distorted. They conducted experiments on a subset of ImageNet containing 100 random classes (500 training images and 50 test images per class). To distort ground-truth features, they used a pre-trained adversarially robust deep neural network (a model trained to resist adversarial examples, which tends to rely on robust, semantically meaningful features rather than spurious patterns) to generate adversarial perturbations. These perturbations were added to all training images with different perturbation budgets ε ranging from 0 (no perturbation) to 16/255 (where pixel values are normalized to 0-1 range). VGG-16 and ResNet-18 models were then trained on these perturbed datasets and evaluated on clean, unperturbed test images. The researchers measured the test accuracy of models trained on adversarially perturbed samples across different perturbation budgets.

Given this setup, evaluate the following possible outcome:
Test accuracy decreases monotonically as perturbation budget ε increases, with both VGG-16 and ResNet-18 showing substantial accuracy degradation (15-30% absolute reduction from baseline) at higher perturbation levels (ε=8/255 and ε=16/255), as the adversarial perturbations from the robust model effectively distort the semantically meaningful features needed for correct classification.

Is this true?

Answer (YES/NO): NO